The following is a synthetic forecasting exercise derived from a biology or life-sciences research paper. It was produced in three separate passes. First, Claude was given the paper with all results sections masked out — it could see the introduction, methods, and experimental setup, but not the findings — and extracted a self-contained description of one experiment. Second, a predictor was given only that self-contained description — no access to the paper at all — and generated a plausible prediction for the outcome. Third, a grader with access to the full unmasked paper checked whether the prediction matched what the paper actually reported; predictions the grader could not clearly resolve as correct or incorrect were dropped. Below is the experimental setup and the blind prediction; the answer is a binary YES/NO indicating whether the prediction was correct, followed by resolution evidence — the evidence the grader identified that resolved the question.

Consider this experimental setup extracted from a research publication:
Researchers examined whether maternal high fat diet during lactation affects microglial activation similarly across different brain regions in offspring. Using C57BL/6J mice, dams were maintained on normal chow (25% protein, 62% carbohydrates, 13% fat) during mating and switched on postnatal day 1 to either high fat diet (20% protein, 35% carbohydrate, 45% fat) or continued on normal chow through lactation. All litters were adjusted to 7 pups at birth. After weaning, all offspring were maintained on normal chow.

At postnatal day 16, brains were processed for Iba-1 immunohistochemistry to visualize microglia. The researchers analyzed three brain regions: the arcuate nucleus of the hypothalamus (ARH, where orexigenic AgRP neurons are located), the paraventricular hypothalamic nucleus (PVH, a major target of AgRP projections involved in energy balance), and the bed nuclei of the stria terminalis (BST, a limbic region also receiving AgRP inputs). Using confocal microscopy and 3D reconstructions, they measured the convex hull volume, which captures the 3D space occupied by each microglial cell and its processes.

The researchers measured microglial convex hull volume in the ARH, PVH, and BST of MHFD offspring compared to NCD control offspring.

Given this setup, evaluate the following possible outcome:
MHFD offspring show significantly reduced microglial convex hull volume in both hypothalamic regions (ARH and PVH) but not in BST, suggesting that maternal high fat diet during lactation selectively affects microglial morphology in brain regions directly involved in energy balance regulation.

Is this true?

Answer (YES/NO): NO